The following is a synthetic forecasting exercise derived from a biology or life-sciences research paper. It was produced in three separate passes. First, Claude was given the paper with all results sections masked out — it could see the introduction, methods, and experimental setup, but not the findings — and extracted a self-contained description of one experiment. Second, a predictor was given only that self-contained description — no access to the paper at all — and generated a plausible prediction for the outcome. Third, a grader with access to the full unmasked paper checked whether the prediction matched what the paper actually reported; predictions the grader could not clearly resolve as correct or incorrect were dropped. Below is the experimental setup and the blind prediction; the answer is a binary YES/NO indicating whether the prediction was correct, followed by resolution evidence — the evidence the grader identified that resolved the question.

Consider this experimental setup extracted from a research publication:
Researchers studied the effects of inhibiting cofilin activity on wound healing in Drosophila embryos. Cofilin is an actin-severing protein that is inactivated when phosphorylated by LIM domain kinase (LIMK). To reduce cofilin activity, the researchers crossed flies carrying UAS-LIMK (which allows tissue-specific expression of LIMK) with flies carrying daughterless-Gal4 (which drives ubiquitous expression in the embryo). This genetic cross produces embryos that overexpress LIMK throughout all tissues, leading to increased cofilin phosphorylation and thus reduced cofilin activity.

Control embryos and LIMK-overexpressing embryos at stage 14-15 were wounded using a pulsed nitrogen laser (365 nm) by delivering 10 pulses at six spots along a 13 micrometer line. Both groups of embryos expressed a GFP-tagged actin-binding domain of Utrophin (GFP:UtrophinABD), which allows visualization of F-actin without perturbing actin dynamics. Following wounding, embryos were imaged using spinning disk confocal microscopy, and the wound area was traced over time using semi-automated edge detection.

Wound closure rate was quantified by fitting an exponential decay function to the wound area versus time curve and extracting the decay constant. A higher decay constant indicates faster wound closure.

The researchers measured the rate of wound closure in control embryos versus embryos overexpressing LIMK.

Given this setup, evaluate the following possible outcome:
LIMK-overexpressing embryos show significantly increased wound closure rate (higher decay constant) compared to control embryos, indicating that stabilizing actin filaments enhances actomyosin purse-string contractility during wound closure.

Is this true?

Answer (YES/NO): NO